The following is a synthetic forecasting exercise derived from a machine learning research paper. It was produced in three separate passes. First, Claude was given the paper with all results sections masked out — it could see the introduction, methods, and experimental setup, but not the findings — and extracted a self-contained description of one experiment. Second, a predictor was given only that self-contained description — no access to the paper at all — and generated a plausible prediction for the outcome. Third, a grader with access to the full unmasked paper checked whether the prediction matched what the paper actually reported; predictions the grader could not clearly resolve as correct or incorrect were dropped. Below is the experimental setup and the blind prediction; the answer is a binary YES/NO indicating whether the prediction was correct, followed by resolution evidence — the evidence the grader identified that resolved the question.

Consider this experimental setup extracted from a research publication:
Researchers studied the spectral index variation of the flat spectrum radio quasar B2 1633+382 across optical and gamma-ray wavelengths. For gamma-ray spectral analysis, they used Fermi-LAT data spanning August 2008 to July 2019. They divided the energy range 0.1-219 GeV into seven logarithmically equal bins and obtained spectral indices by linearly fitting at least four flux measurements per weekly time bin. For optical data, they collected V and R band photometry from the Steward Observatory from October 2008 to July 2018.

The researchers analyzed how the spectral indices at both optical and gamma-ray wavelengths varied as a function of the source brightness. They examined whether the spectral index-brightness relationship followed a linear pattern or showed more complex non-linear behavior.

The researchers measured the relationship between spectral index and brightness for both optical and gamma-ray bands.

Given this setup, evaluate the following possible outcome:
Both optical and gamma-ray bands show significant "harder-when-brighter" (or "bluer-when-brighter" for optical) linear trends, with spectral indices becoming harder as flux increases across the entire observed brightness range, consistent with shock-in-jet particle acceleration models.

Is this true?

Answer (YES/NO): NO